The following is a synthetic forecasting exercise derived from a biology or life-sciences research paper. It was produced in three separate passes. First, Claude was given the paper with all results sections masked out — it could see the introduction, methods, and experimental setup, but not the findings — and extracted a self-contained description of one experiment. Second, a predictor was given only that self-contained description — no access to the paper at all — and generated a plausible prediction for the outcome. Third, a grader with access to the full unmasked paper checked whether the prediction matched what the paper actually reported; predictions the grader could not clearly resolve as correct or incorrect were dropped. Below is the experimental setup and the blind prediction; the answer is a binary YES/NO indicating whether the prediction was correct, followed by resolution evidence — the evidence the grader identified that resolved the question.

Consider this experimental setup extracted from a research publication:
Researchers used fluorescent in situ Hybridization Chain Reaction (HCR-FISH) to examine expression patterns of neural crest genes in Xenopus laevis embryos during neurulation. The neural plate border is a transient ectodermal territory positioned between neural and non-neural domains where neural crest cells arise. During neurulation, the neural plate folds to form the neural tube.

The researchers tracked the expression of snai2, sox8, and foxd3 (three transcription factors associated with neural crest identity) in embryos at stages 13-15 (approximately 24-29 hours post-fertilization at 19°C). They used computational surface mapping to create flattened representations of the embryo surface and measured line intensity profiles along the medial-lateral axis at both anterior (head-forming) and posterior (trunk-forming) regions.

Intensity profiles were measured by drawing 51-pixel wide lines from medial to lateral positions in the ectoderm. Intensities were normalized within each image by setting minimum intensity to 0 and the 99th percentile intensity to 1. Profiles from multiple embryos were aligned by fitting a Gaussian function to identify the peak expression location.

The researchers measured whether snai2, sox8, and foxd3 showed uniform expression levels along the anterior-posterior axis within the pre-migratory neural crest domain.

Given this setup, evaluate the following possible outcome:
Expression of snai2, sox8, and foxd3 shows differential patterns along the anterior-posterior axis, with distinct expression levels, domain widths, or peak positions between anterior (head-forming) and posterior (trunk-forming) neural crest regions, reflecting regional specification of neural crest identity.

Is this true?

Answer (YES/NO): YES